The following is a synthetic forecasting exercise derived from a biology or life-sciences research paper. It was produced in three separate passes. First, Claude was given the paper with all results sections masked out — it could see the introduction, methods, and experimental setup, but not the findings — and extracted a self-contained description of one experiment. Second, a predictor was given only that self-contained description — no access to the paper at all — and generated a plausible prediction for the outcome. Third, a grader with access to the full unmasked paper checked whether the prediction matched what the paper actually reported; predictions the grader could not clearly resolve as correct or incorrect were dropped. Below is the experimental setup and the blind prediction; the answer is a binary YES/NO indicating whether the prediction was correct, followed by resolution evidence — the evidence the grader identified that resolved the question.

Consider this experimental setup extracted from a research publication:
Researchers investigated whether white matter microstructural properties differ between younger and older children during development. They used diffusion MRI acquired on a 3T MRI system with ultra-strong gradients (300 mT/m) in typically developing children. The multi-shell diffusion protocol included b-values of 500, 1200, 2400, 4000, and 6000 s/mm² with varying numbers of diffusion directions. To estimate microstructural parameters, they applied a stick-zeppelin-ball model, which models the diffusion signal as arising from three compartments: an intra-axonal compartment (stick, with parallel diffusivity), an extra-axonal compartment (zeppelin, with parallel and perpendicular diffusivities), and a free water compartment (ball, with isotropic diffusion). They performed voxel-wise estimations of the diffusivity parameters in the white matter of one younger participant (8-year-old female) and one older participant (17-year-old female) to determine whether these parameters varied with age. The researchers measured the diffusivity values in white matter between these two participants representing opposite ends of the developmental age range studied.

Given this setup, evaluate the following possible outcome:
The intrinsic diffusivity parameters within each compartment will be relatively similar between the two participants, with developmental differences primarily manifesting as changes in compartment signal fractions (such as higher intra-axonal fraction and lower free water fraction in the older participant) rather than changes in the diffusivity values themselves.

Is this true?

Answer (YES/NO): YES